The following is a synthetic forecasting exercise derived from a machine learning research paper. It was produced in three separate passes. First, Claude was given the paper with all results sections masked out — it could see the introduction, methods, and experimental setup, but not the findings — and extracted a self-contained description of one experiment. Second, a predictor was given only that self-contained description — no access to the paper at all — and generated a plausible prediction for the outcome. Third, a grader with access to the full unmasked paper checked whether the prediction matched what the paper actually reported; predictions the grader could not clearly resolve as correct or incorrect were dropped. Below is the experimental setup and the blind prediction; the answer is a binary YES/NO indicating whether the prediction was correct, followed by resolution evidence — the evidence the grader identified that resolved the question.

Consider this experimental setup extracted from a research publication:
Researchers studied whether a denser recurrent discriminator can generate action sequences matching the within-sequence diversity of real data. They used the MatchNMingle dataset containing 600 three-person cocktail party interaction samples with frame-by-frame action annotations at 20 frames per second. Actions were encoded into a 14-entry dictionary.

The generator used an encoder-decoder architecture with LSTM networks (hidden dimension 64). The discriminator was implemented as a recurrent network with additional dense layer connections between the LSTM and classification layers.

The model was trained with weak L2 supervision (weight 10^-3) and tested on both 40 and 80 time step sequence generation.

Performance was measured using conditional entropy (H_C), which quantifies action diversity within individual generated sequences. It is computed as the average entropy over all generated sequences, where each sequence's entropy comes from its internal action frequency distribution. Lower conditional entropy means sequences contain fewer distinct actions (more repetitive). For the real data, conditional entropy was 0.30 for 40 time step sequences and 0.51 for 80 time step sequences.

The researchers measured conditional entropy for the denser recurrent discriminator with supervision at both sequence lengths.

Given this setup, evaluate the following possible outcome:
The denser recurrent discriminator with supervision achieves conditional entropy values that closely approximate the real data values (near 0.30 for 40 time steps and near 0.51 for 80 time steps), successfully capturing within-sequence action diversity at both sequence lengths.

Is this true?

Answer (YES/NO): NO